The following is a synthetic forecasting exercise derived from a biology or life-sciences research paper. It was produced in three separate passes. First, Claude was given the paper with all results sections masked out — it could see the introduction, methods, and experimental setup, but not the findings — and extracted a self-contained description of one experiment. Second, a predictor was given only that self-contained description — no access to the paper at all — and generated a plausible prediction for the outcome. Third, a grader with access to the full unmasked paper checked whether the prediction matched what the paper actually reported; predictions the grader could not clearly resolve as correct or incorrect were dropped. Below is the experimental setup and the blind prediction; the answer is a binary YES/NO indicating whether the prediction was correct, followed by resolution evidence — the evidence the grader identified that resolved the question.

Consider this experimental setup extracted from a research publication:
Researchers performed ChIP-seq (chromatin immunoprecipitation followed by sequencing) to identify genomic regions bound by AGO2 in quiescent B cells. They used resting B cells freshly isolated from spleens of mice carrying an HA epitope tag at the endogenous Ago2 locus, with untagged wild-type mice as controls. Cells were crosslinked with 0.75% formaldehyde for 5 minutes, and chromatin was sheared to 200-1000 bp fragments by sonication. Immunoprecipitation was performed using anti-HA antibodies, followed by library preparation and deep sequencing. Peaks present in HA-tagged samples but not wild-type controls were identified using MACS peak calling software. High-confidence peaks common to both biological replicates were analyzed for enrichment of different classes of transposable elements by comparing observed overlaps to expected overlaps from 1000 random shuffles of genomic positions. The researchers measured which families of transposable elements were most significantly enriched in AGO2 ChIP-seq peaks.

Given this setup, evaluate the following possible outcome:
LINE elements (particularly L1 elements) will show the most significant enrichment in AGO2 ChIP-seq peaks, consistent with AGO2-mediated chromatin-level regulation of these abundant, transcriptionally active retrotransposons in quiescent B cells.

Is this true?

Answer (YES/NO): NO